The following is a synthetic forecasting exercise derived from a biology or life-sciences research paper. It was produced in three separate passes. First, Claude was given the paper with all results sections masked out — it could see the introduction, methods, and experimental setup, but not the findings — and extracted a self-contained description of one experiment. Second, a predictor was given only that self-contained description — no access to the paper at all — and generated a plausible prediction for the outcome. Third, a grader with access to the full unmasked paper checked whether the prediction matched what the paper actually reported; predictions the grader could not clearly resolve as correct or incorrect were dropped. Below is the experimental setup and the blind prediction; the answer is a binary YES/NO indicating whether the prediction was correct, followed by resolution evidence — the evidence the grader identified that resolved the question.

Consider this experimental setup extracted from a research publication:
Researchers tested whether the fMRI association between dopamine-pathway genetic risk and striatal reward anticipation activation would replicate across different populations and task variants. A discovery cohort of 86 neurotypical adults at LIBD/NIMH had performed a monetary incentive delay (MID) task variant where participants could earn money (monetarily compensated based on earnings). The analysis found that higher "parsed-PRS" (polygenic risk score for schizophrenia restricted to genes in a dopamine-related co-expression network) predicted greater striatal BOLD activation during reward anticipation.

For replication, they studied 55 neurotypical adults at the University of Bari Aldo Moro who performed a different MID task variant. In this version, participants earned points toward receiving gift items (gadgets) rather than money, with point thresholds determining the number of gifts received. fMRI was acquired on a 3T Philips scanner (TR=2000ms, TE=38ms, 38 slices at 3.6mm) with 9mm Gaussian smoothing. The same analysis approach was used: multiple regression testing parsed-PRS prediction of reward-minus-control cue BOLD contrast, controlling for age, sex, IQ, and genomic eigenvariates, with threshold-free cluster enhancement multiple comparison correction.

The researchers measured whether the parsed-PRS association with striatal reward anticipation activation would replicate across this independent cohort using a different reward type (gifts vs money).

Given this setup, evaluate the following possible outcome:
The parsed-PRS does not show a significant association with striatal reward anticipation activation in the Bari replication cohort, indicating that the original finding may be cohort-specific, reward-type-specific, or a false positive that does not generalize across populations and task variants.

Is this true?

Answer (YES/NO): NO